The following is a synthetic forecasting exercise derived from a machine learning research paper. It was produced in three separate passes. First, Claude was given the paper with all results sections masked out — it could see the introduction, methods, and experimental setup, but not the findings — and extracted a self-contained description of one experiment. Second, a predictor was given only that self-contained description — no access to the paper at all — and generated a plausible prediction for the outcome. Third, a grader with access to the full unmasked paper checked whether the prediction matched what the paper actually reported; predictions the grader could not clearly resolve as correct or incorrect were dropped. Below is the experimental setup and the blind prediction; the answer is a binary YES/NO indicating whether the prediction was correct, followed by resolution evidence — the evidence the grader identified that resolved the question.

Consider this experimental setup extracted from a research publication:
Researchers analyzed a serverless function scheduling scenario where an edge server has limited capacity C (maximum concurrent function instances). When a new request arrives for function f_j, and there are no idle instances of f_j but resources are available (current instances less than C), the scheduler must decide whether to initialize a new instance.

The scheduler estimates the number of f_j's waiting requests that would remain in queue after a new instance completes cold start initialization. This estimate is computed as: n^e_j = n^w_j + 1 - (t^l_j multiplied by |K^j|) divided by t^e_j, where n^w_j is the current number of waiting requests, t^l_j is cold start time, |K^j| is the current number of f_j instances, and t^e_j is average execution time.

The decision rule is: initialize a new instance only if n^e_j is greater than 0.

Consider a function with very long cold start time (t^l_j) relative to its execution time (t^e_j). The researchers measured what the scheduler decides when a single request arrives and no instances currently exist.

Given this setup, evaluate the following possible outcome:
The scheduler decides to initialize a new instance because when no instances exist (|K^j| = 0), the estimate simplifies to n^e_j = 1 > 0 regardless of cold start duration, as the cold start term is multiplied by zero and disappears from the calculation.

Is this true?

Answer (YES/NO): YES